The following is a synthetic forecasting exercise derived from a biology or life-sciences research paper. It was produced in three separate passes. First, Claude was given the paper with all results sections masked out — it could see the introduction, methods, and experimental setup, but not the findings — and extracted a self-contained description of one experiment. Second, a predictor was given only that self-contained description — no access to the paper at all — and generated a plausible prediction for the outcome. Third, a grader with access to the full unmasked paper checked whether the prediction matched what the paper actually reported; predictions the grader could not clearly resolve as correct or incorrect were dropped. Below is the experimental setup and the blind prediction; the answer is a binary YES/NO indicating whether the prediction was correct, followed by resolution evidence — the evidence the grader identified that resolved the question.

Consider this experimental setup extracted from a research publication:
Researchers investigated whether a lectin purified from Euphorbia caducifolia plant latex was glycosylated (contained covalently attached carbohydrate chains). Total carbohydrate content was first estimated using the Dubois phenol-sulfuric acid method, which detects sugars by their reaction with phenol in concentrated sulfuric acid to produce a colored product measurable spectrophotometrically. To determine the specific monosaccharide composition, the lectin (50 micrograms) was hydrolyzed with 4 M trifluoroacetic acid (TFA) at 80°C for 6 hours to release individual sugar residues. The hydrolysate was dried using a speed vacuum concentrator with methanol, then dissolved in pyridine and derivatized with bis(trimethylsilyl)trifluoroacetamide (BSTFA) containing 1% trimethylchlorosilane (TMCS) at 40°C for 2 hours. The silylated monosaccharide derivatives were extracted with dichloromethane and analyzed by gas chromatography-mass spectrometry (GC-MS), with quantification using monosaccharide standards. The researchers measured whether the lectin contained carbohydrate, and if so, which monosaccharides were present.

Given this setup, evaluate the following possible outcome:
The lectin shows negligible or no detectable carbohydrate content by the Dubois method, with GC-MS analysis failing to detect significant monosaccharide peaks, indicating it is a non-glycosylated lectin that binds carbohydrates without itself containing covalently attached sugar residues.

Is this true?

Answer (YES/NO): NO